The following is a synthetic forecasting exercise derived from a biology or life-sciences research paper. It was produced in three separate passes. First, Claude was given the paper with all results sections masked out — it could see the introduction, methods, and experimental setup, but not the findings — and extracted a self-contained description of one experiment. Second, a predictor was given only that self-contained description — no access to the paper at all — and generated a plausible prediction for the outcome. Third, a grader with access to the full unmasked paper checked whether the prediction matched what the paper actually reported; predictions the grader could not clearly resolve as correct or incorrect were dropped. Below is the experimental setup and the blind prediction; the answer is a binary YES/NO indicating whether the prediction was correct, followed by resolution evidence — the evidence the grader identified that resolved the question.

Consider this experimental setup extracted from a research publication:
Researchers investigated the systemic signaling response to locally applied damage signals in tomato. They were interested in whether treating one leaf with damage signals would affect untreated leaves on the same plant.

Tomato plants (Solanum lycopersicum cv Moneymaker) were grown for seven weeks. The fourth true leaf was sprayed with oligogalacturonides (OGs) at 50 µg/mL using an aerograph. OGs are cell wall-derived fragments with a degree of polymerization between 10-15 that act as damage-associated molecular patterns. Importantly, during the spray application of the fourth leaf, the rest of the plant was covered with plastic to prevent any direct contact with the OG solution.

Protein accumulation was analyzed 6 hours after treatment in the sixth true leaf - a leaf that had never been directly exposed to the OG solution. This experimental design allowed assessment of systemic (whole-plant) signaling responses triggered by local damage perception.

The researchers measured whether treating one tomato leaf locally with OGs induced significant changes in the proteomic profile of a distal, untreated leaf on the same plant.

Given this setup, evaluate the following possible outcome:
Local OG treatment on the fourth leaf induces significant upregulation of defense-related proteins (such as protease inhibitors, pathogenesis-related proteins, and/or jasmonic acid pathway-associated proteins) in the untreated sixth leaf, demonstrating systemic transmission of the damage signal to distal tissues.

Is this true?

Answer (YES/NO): NO